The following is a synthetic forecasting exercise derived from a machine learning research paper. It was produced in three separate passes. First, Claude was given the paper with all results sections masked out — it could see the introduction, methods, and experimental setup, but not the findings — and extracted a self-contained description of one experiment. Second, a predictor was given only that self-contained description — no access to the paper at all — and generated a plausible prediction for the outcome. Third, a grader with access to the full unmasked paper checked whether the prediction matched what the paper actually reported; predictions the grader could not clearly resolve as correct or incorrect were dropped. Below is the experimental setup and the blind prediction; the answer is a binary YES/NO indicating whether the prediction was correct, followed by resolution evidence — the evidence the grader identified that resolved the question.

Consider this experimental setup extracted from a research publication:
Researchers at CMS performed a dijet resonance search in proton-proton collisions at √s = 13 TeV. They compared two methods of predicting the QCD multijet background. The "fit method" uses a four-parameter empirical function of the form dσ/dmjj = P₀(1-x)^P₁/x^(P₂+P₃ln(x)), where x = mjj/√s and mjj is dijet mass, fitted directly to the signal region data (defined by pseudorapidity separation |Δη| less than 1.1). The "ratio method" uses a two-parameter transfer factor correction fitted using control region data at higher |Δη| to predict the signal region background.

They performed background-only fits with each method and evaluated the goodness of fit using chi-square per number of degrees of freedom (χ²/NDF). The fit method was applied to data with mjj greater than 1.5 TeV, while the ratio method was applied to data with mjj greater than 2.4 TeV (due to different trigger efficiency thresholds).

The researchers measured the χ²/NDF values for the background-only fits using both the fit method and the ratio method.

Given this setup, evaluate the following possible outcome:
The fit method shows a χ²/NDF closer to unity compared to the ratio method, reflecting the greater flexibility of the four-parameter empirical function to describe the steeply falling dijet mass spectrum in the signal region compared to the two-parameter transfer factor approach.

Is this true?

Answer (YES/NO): NO